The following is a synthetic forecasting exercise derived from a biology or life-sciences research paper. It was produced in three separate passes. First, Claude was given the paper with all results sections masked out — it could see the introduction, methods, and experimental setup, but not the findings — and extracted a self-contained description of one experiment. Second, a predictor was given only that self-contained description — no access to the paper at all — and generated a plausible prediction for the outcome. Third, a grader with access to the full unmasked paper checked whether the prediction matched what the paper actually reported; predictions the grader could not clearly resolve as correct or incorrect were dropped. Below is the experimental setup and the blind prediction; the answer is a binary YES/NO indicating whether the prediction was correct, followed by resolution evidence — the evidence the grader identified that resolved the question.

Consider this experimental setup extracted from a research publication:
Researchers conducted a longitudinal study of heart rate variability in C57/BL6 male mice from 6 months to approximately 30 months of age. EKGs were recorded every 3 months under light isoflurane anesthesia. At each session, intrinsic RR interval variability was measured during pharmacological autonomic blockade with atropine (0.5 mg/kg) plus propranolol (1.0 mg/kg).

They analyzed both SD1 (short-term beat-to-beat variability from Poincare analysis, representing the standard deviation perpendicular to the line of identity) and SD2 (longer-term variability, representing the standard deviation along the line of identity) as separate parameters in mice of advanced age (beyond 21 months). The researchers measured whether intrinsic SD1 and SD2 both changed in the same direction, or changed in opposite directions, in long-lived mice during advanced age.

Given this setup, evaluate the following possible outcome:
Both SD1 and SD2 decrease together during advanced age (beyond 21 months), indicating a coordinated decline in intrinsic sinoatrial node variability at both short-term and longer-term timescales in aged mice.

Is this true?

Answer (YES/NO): NO